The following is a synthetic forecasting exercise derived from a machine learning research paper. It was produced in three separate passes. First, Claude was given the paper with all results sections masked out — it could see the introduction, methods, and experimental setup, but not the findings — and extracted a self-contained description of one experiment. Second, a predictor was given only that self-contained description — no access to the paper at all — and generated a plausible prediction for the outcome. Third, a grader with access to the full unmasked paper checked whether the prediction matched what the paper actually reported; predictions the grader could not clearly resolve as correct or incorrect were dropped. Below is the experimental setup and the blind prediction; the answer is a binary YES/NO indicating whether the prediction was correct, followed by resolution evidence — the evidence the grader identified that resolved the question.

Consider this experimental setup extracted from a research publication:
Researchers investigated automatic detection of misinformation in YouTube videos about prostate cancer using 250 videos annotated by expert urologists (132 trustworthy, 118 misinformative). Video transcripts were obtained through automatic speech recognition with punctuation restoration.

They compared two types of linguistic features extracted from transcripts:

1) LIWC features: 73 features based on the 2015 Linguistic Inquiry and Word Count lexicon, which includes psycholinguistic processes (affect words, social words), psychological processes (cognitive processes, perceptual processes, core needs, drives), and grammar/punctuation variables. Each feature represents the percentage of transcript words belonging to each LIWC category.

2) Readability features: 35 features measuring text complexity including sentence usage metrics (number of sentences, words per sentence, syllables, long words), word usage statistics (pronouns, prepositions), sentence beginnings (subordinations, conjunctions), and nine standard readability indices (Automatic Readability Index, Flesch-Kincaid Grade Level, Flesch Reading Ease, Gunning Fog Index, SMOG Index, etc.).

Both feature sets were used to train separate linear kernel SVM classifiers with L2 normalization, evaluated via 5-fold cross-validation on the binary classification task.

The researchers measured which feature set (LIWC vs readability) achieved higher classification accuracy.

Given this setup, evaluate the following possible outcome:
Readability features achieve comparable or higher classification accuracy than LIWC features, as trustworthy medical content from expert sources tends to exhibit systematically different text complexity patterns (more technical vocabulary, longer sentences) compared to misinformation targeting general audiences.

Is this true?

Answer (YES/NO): NO